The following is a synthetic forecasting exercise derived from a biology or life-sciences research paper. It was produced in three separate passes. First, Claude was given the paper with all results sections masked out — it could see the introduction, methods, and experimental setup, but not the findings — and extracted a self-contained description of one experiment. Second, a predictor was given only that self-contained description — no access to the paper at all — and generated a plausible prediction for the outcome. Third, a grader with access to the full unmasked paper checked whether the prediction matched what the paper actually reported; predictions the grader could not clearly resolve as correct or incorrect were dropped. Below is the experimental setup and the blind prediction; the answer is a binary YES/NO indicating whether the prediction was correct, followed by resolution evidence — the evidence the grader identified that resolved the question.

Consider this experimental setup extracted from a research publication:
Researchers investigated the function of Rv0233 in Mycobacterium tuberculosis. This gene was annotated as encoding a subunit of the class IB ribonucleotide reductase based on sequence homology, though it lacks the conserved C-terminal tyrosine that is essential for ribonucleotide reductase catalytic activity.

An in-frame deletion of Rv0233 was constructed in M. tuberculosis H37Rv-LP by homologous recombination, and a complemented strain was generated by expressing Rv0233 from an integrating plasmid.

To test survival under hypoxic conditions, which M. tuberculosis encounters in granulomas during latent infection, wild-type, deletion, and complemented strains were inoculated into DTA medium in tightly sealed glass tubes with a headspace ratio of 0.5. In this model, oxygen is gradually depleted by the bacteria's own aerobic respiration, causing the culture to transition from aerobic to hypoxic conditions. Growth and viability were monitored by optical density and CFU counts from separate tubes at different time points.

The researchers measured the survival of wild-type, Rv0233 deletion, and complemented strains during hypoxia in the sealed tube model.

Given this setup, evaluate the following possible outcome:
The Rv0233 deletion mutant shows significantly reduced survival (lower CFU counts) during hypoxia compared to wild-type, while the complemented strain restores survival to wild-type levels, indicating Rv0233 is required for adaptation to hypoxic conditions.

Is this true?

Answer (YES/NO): NO